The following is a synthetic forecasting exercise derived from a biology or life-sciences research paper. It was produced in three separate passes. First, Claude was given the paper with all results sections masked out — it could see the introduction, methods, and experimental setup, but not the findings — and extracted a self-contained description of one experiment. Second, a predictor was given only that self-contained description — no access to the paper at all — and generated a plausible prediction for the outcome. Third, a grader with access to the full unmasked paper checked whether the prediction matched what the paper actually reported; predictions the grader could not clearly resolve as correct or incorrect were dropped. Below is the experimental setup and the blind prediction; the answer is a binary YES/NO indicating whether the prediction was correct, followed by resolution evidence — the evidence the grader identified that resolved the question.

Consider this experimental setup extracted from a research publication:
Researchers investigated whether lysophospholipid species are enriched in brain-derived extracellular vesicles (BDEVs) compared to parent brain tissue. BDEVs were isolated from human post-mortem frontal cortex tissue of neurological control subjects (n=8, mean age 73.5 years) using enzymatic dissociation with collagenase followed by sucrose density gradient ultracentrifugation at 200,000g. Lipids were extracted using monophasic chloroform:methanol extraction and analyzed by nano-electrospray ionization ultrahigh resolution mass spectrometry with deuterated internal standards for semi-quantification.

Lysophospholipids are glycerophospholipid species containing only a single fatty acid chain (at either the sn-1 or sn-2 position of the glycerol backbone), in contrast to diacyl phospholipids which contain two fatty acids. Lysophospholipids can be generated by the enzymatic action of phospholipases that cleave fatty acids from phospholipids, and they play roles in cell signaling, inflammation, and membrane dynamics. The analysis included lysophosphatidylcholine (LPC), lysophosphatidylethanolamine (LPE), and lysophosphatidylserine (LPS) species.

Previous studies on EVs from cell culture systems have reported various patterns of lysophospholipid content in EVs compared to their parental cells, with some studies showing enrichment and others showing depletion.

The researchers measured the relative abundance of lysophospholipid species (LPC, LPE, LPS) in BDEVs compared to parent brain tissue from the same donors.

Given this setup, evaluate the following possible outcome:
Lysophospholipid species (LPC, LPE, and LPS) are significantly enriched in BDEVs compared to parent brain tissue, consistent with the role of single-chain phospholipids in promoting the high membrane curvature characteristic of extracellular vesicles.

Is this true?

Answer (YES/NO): NO